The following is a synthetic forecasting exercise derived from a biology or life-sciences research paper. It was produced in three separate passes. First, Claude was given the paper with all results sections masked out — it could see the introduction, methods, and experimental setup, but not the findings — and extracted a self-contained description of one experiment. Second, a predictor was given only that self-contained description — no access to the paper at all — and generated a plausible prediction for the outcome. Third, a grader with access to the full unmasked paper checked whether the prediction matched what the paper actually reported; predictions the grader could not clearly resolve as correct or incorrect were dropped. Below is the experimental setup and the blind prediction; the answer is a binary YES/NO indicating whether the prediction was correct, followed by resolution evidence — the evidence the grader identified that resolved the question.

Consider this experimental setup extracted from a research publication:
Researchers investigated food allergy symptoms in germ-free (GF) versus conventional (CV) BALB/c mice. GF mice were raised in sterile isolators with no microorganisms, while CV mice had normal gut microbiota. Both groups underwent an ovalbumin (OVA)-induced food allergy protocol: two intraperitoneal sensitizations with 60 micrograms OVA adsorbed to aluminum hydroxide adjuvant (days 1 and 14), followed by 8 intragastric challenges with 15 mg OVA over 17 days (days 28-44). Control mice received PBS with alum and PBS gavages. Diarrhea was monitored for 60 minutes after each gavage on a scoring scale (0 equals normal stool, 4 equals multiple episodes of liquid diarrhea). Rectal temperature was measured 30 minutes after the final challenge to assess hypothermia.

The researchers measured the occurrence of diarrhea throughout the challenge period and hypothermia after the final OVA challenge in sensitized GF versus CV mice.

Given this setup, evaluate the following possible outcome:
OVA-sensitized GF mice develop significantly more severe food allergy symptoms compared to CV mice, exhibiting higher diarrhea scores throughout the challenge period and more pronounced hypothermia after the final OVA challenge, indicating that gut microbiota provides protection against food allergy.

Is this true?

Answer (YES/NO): NO